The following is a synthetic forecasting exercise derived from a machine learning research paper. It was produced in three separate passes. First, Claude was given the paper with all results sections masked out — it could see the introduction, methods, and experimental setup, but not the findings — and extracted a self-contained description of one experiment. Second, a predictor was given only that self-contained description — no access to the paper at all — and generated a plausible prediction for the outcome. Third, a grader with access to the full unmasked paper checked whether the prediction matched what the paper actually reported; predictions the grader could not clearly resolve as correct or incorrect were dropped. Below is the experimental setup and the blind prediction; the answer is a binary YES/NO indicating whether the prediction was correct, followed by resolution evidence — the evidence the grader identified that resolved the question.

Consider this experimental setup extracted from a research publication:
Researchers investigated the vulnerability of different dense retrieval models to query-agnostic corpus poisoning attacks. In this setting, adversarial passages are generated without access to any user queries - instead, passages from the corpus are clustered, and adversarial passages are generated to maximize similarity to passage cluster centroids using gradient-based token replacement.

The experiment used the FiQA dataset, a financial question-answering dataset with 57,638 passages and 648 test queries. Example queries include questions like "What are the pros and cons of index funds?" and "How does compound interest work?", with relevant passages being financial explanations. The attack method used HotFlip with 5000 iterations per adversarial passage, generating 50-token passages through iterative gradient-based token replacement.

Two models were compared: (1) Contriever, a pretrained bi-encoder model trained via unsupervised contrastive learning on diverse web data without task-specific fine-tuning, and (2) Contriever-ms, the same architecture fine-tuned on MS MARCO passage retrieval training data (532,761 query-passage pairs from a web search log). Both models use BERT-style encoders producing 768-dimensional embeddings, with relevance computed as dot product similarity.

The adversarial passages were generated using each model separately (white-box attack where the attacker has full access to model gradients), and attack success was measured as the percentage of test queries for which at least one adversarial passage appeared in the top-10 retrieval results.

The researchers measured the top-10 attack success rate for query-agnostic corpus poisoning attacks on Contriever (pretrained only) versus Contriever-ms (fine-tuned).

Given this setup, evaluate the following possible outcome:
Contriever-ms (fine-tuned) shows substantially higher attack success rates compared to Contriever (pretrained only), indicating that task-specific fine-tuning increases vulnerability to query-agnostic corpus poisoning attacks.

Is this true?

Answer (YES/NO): NO